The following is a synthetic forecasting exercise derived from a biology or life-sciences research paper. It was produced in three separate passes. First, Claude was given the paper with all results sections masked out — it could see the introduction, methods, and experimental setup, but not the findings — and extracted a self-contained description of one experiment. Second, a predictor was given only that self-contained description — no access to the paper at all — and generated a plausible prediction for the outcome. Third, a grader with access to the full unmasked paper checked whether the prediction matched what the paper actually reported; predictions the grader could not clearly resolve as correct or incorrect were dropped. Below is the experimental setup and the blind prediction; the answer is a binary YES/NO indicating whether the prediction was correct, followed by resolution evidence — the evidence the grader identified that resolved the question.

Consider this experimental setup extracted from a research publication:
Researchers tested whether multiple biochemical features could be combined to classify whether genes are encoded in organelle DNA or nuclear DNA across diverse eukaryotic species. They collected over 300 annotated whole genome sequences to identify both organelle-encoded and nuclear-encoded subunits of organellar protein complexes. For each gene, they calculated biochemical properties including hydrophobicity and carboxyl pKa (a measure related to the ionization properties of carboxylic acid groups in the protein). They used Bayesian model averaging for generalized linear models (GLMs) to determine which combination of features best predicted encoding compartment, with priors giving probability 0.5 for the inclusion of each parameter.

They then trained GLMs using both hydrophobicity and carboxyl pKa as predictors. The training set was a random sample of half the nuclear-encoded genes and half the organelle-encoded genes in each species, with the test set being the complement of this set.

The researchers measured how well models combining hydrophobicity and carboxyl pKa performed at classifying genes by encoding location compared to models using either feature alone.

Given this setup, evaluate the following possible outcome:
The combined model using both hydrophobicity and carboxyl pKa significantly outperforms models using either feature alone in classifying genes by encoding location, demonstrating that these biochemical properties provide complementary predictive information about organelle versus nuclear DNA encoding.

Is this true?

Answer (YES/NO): YES